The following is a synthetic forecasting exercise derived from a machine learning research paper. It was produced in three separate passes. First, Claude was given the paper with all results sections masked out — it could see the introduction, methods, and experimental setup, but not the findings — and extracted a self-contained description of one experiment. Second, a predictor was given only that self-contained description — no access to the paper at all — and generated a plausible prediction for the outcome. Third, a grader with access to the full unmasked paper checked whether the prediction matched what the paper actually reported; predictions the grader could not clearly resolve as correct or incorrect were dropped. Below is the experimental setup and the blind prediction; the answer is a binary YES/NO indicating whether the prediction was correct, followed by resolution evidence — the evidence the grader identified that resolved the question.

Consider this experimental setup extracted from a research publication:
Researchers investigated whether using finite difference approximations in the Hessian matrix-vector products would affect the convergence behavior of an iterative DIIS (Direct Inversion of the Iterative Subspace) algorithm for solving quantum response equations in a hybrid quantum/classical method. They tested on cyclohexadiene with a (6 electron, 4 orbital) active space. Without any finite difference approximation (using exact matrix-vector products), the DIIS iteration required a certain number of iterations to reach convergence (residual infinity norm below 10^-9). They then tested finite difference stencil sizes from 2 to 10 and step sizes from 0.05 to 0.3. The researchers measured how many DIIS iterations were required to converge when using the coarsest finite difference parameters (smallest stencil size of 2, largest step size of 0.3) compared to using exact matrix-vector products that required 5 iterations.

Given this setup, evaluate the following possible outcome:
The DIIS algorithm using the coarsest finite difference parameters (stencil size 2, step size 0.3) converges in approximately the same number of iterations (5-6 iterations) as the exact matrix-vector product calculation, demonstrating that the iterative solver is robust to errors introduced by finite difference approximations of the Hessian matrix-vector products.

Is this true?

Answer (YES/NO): NO